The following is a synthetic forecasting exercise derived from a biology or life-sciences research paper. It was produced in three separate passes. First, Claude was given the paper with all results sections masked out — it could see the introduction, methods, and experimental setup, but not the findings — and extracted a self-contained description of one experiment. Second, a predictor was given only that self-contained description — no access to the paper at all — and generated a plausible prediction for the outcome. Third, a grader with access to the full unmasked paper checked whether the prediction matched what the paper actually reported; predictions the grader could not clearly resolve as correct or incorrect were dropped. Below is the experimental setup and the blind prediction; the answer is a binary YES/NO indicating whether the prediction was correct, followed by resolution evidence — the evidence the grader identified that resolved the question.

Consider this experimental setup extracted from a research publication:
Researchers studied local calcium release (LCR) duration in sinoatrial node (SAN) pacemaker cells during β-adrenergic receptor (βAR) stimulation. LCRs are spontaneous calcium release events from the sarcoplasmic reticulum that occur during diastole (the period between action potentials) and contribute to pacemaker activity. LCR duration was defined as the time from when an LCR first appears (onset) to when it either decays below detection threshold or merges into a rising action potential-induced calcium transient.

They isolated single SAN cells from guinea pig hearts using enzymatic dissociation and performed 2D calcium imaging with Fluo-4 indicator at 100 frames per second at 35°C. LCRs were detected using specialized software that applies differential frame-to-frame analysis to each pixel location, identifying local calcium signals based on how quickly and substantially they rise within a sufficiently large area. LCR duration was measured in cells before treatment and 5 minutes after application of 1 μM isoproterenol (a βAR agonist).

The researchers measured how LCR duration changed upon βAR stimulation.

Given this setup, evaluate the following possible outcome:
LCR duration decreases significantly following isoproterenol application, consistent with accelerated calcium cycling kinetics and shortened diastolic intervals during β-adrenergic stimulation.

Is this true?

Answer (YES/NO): NO